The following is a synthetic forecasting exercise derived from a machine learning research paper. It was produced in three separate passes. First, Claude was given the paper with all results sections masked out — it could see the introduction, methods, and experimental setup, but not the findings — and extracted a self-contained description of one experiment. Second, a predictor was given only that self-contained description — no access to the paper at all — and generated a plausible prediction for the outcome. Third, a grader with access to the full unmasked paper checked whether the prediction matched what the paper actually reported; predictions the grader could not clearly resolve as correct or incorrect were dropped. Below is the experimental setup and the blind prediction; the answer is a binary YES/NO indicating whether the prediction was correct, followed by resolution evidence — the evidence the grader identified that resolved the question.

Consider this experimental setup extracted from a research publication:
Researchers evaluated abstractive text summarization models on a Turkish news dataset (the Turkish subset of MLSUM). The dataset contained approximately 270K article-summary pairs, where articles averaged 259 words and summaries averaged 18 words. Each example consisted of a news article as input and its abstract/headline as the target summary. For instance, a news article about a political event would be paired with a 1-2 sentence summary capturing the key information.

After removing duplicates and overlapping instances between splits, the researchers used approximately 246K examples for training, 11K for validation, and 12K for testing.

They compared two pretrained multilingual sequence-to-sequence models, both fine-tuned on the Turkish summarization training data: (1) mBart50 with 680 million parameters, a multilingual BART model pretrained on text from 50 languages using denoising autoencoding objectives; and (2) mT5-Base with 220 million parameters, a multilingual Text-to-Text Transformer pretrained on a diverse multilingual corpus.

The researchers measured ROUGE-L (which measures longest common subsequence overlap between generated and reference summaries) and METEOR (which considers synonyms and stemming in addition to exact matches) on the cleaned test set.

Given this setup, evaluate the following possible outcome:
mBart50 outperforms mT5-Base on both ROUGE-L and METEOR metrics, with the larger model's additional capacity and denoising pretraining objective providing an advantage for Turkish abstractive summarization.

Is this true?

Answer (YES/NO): NO